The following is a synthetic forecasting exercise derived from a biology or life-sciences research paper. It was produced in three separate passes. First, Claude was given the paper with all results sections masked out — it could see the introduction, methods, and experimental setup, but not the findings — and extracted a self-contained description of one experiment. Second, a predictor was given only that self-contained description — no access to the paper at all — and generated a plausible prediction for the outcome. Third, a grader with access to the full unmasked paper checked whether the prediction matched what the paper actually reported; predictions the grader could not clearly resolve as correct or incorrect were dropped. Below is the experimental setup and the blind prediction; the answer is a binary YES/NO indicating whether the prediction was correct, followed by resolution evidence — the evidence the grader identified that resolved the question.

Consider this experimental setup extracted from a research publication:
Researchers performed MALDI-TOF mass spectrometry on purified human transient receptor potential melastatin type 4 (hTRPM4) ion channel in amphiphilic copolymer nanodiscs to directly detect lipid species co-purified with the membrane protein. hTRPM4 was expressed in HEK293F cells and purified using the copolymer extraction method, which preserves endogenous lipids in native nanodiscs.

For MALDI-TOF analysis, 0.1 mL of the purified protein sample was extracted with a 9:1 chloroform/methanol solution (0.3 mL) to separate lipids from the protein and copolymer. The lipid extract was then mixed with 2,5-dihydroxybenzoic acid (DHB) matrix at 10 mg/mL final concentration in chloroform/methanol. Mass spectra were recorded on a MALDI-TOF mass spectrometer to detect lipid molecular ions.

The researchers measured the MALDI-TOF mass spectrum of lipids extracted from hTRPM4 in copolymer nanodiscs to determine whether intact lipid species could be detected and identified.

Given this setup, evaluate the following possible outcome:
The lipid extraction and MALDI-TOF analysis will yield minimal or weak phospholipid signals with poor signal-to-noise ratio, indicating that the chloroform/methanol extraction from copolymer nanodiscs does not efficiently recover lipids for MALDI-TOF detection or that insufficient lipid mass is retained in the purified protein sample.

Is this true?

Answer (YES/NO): NO